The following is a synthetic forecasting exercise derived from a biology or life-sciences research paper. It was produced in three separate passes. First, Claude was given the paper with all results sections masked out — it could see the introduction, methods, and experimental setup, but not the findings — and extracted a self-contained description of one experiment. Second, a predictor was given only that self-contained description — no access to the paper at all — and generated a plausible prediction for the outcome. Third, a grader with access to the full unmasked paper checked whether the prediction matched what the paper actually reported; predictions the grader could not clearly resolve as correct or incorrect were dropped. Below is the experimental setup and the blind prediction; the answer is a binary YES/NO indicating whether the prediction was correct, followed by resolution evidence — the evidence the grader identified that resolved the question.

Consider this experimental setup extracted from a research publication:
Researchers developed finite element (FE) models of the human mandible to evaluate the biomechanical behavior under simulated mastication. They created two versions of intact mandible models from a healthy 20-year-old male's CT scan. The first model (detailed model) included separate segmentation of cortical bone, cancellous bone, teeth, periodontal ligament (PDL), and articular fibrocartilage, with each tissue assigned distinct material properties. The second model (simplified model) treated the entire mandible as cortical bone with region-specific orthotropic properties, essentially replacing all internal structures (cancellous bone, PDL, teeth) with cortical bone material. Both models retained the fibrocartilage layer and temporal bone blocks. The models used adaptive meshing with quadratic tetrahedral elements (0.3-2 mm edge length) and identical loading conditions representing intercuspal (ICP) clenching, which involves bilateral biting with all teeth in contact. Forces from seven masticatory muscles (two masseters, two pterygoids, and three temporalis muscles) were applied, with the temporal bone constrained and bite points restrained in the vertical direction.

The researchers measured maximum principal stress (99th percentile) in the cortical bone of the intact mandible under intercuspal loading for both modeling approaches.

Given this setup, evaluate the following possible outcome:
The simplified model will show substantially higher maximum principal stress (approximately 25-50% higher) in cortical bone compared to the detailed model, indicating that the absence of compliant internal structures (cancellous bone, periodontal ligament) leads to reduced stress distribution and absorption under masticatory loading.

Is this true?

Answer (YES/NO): NO